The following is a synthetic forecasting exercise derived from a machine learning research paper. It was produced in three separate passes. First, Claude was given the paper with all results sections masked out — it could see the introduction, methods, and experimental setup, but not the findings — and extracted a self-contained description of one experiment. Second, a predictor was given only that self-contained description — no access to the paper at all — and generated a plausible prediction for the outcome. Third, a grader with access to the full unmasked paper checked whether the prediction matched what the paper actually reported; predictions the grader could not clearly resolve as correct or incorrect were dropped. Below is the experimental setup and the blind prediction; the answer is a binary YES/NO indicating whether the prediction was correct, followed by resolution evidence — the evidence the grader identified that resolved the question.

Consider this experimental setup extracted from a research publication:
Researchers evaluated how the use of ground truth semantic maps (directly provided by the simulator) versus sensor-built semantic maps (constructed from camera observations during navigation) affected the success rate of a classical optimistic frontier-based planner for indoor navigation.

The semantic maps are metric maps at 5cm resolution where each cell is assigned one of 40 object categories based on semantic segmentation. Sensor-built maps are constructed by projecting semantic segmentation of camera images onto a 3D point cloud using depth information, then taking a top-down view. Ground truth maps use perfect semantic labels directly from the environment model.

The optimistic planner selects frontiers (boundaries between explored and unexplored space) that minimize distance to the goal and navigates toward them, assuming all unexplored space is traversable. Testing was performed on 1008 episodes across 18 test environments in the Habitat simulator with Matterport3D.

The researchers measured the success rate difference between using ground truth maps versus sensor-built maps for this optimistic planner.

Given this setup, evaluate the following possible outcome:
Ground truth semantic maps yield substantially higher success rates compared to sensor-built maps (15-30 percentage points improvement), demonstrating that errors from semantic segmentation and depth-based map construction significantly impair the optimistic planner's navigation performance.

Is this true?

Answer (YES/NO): NO